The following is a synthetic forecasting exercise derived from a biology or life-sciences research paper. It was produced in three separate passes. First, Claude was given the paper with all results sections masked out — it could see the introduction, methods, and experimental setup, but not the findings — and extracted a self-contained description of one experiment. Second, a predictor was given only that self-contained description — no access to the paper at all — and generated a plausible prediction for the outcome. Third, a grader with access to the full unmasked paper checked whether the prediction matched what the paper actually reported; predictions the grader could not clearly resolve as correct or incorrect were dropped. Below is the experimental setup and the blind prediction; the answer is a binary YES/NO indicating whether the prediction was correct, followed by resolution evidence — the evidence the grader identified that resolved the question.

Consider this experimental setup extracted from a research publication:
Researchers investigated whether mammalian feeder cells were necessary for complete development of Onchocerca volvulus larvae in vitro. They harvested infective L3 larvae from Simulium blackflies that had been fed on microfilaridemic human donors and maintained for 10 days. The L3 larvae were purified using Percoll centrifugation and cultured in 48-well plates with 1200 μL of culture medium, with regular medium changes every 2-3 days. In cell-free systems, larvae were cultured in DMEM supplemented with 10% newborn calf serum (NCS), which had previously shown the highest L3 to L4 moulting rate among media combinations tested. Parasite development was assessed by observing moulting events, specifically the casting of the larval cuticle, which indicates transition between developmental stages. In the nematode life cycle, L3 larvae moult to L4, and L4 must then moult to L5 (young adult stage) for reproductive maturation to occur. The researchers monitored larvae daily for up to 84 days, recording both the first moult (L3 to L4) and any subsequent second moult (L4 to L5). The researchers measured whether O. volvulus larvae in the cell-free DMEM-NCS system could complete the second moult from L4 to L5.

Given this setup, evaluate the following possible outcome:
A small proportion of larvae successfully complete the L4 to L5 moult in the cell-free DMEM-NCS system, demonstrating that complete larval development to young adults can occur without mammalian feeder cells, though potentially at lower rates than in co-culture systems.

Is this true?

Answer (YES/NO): NO